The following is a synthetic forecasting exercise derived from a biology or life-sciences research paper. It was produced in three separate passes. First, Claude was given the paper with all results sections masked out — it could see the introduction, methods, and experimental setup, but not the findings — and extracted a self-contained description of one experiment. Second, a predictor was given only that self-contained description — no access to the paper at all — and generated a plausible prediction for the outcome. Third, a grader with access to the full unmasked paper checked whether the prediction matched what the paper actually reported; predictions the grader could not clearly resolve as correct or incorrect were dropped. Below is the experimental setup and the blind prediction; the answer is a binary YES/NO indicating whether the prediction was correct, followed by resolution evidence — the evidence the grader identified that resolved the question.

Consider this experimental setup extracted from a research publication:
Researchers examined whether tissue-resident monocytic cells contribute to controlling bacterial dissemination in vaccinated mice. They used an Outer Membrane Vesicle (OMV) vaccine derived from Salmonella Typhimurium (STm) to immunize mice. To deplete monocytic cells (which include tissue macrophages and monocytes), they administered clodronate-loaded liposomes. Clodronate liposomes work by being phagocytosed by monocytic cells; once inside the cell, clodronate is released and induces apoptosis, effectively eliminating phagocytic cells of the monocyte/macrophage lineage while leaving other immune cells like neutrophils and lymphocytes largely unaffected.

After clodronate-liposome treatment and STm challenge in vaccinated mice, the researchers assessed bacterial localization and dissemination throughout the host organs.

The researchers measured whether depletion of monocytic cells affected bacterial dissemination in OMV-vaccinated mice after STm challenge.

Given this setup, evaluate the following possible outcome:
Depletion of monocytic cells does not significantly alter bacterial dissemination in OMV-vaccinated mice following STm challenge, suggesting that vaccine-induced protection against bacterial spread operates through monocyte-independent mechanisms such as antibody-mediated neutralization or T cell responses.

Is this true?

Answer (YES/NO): NO